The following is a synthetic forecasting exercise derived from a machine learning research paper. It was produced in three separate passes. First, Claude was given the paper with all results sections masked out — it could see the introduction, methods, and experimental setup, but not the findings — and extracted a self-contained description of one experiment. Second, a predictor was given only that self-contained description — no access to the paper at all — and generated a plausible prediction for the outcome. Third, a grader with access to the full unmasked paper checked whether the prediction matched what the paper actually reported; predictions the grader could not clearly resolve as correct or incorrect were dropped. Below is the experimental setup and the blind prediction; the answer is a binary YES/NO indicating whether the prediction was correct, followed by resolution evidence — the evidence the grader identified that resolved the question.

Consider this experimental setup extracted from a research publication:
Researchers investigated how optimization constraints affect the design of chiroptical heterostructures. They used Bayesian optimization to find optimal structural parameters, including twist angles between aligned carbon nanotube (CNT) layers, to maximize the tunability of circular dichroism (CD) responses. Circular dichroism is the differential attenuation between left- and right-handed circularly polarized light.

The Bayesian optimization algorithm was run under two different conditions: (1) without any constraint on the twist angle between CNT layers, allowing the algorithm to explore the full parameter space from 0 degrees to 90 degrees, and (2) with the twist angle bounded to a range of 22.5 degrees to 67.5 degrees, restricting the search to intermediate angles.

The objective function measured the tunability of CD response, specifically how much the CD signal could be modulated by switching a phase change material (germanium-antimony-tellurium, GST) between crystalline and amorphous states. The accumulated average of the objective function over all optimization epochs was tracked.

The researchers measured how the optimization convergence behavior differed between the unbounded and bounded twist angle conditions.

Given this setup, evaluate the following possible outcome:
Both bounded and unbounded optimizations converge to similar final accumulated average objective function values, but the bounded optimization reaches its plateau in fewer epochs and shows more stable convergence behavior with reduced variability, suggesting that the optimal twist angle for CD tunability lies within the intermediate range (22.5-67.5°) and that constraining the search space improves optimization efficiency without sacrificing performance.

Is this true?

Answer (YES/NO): NO